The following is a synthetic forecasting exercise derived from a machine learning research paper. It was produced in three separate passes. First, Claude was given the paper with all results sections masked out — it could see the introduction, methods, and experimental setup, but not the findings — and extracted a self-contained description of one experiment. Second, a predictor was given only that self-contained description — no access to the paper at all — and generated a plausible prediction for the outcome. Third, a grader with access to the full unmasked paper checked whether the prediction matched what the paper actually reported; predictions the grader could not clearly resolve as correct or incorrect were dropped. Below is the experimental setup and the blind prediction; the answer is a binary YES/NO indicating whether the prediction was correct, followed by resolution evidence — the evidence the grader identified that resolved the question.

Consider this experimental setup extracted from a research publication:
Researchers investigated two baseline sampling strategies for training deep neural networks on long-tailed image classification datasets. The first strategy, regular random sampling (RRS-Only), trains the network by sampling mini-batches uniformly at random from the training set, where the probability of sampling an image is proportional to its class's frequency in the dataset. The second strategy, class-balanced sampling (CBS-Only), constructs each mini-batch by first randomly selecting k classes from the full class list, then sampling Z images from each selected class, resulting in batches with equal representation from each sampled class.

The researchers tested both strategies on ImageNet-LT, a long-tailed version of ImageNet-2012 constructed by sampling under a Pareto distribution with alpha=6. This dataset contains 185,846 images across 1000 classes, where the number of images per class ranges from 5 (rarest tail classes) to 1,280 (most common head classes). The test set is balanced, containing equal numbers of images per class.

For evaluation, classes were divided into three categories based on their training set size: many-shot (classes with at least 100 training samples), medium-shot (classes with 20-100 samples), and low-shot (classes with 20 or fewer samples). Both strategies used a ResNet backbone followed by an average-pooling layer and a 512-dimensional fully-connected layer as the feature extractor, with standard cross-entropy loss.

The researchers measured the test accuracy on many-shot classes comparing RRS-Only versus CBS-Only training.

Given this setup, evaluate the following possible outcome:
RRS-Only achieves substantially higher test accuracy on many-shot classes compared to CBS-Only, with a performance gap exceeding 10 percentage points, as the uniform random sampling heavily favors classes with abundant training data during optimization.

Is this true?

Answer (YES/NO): YES